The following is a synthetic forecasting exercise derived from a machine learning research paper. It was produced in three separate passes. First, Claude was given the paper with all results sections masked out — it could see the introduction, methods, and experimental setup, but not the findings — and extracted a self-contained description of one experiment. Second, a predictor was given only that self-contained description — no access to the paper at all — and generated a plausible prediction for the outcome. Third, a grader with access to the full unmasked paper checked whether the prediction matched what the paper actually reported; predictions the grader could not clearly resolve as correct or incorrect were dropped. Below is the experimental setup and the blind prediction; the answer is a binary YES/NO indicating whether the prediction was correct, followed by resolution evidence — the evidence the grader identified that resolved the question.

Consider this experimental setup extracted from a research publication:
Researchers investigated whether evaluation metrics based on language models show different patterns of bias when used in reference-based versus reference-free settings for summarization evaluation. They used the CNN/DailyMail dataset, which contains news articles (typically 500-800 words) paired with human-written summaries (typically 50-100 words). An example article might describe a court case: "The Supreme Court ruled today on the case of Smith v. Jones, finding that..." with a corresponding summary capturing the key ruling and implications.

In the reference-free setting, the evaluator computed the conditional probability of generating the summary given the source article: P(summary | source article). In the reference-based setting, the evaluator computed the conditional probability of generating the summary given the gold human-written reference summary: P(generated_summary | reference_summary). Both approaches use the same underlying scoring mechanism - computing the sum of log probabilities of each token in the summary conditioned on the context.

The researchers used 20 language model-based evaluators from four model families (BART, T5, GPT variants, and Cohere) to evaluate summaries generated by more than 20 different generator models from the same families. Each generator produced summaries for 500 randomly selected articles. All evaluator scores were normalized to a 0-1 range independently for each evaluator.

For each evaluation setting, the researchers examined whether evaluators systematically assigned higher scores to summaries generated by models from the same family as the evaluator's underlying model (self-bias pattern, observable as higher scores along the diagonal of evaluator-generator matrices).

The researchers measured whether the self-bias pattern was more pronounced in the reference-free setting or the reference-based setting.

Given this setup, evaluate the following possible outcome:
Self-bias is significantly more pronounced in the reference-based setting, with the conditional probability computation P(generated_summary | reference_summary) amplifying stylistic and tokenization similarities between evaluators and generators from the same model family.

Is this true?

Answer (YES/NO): NO